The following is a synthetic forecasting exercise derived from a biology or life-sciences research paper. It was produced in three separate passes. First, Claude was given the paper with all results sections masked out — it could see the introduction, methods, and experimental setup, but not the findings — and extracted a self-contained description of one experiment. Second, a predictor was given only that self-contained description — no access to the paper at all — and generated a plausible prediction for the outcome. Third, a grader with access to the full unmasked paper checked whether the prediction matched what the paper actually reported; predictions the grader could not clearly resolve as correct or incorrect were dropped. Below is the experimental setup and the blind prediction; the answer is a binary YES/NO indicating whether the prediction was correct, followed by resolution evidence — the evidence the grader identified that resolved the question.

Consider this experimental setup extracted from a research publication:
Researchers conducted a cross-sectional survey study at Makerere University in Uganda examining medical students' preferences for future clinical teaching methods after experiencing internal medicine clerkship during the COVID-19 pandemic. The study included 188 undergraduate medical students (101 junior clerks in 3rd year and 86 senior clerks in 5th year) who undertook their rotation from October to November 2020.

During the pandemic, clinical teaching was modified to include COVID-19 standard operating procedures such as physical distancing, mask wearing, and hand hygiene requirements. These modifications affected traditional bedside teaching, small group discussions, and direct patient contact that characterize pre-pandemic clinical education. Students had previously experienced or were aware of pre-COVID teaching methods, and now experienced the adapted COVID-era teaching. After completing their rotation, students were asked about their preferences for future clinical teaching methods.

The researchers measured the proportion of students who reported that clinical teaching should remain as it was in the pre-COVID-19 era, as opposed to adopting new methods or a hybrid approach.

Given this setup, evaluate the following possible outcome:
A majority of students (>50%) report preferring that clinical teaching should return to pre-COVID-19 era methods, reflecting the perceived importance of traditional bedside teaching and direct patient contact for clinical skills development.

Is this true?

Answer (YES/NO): YES